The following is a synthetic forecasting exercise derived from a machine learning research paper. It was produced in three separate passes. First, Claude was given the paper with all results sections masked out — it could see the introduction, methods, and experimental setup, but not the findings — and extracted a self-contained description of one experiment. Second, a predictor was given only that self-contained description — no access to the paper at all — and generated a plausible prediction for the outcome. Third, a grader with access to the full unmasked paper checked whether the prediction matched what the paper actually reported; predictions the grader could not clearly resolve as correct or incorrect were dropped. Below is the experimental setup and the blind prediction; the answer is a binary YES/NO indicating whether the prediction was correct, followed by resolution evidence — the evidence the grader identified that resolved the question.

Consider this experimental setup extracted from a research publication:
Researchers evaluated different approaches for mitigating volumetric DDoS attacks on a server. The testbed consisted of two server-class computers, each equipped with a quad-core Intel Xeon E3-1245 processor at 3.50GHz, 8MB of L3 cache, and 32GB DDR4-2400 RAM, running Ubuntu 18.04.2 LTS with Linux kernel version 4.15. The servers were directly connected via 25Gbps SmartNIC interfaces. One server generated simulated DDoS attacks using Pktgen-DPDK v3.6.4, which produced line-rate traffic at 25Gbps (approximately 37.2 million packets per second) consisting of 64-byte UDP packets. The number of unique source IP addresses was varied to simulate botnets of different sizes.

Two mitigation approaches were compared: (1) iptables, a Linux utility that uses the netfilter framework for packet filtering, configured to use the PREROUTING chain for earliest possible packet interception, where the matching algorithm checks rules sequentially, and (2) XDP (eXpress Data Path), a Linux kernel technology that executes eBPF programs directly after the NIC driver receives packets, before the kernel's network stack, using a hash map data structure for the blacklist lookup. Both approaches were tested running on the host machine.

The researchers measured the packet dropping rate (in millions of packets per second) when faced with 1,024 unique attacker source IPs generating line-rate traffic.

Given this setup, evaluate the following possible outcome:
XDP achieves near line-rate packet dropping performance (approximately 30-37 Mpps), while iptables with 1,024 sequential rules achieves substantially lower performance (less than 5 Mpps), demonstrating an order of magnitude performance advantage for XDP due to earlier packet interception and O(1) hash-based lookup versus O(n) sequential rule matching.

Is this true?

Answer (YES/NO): NO